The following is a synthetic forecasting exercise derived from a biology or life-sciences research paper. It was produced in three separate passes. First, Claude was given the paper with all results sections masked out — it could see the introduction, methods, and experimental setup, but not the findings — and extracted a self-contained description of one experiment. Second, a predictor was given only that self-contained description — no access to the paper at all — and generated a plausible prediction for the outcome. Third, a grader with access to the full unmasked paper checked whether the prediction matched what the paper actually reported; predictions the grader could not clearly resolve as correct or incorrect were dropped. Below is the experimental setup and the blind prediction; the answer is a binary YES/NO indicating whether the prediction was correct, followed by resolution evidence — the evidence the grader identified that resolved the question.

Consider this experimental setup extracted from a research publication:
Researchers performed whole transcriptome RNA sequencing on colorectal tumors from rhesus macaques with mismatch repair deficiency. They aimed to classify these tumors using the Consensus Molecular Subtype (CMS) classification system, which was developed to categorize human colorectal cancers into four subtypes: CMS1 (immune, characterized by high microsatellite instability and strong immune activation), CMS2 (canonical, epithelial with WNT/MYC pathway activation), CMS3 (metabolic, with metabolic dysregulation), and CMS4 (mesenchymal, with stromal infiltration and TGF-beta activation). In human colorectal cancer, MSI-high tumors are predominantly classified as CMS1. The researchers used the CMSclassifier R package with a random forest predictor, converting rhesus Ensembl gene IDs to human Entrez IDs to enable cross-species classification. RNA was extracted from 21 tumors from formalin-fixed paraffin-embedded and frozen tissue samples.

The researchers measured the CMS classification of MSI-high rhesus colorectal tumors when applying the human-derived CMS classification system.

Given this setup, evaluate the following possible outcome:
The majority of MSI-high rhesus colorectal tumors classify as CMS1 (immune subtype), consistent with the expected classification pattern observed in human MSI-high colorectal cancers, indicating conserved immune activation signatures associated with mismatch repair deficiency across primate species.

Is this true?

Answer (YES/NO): NO